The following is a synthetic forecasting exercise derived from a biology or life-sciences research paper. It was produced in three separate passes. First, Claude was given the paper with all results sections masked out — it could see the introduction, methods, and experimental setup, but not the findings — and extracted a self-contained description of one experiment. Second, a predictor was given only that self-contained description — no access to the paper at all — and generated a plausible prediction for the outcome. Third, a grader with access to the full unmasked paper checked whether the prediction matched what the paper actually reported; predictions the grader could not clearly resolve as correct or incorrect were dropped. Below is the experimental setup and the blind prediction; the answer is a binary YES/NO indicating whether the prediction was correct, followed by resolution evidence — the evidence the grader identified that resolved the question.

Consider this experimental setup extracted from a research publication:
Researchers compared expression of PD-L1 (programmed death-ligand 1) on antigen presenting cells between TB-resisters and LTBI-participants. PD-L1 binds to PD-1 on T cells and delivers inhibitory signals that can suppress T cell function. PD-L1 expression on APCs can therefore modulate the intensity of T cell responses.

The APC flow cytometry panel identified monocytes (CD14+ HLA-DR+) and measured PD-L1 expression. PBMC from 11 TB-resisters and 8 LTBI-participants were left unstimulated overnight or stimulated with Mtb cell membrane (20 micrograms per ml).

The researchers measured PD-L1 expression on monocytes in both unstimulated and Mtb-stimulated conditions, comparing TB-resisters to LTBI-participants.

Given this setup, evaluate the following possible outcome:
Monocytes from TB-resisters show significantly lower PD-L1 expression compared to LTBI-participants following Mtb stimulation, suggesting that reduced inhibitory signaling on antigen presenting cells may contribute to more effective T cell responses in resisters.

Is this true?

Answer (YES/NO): NO